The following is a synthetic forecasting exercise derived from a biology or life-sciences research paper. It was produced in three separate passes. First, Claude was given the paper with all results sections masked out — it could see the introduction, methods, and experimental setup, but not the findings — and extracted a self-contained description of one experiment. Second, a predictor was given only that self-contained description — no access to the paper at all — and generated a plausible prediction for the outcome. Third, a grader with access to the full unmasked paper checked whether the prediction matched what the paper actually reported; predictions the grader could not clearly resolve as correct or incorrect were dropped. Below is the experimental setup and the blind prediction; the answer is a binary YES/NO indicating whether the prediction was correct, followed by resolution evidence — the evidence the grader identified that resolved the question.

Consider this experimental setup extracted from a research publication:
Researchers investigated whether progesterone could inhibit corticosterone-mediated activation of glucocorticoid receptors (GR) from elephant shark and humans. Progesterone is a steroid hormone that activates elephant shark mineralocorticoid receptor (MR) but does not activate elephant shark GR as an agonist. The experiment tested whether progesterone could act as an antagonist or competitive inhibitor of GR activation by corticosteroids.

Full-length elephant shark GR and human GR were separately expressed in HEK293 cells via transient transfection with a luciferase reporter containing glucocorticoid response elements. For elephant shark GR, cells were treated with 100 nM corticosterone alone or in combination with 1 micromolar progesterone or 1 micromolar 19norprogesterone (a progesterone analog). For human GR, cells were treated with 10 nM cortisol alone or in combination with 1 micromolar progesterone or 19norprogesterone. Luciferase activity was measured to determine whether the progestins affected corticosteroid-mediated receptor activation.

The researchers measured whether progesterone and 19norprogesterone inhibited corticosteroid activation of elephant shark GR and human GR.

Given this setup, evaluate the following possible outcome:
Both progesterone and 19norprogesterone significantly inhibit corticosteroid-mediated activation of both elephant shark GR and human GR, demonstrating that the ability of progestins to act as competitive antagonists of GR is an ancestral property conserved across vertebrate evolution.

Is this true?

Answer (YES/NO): NO